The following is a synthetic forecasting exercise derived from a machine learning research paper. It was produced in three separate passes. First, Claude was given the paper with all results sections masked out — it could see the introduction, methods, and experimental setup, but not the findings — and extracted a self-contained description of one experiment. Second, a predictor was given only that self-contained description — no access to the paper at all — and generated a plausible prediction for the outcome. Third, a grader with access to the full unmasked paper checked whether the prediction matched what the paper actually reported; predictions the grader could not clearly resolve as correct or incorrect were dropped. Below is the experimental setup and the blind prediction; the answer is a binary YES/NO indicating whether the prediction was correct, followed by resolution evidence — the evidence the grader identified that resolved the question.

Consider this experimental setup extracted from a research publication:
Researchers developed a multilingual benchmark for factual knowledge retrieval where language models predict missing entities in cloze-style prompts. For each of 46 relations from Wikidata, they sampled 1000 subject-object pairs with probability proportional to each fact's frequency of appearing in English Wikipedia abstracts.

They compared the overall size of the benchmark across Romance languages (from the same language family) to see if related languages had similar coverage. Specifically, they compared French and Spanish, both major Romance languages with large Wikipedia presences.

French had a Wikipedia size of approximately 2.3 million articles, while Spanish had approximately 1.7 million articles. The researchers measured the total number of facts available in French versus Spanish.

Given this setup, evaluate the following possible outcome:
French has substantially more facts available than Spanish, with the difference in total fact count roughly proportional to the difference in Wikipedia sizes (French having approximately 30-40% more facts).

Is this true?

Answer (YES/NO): NO